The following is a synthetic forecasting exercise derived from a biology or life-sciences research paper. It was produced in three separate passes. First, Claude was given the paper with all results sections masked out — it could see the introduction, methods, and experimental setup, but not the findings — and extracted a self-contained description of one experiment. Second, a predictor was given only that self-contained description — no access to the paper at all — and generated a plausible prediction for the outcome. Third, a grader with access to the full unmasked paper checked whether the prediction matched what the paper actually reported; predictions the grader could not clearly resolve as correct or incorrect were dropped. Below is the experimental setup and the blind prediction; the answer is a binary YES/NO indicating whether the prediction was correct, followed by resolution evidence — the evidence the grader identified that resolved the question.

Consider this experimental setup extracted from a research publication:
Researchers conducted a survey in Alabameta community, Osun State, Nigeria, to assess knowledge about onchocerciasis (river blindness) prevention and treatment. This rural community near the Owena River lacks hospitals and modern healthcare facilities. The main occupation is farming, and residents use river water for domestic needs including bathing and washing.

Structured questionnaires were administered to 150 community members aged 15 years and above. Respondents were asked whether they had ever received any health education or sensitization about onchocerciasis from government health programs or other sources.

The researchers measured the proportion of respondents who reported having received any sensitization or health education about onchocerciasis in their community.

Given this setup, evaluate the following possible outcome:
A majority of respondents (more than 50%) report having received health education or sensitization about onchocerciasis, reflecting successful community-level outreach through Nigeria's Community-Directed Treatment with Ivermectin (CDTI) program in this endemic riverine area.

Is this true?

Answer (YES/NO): NO